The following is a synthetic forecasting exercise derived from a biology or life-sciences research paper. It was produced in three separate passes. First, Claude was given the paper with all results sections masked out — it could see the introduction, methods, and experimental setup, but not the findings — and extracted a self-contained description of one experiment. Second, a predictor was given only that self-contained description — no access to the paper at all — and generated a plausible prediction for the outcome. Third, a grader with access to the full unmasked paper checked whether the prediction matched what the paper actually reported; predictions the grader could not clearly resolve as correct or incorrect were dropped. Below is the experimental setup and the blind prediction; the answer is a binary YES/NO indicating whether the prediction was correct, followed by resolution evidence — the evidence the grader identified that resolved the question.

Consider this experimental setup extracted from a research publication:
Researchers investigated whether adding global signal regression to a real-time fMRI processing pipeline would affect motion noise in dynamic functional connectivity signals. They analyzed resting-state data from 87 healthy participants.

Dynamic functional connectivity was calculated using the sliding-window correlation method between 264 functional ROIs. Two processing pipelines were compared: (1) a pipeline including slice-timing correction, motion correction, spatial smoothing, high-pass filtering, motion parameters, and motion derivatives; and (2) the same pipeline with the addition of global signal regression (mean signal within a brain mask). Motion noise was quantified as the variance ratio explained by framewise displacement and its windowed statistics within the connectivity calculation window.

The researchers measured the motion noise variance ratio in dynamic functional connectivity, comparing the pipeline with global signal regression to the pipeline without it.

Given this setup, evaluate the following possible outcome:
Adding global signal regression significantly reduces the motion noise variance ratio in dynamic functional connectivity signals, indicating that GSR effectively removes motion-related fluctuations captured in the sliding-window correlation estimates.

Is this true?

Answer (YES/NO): YES